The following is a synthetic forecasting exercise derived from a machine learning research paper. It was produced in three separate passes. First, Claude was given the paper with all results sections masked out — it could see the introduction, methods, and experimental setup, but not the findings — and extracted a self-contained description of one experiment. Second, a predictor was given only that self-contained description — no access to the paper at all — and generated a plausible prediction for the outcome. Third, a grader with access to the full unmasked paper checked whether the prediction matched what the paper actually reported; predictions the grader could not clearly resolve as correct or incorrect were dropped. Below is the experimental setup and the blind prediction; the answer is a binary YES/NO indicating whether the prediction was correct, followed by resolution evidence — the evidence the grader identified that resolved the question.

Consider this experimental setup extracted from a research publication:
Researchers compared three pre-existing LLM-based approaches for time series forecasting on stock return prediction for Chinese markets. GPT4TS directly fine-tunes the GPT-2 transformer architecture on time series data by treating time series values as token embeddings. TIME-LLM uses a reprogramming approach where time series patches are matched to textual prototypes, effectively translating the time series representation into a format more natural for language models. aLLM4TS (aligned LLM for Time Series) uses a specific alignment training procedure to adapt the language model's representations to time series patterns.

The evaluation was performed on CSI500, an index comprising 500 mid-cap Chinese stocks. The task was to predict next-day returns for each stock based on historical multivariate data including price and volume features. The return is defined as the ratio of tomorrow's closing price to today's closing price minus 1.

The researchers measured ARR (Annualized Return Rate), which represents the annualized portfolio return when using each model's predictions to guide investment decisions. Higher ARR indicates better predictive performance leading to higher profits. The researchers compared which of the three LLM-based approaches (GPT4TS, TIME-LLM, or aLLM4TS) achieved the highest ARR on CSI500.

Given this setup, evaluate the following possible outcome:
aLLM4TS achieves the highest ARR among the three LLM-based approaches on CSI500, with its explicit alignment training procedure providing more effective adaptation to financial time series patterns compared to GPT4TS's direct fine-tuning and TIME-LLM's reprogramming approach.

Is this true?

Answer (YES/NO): NO